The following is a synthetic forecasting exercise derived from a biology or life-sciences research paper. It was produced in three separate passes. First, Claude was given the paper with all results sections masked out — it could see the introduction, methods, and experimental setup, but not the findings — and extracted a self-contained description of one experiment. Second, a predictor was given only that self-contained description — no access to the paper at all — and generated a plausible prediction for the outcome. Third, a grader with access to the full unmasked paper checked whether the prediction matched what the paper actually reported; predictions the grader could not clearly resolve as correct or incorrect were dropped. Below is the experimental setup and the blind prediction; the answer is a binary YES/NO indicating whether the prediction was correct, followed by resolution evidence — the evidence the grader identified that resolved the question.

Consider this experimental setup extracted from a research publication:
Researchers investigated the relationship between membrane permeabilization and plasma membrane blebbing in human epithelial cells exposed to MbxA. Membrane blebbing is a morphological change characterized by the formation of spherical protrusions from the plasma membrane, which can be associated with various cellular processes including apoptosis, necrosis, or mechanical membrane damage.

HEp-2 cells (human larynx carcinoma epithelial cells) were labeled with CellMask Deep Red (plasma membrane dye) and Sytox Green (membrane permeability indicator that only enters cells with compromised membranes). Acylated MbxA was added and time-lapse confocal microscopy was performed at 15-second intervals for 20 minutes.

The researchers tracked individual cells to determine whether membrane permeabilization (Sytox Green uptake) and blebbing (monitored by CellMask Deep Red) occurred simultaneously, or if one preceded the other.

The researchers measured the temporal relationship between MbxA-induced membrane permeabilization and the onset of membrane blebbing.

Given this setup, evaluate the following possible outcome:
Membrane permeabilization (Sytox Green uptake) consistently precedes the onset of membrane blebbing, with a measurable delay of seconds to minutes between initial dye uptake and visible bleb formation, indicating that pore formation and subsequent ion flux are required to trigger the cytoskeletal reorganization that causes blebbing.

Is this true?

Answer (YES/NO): NO